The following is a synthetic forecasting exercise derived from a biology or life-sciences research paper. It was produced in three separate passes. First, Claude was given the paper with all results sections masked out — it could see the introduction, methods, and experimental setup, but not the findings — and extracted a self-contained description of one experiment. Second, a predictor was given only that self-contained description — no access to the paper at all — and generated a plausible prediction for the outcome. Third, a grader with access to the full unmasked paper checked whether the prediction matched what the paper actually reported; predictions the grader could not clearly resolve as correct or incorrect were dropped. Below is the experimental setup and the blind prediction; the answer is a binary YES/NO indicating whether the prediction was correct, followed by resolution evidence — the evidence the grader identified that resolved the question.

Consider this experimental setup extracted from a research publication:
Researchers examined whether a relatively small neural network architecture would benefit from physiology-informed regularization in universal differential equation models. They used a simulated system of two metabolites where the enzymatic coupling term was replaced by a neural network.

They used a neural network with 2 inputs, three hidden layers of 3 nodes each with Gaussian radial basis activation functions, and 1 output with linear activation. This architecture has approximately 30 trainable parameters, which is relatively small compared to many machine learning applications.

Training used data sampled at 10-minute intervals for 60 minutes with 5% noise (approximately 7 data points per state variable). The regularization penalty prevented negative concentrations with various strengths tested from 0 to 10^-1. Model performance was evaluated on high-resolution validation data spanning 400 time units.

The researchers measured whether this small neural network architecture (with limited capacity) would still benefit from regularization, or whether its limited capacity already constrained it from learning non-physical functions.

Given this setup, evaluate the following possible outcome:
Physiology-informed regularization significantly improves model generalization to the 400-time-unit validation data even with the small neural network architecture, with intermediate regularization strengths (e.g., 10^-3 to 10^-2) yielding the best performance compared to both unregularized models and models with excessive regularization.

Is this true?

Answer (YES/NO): NO